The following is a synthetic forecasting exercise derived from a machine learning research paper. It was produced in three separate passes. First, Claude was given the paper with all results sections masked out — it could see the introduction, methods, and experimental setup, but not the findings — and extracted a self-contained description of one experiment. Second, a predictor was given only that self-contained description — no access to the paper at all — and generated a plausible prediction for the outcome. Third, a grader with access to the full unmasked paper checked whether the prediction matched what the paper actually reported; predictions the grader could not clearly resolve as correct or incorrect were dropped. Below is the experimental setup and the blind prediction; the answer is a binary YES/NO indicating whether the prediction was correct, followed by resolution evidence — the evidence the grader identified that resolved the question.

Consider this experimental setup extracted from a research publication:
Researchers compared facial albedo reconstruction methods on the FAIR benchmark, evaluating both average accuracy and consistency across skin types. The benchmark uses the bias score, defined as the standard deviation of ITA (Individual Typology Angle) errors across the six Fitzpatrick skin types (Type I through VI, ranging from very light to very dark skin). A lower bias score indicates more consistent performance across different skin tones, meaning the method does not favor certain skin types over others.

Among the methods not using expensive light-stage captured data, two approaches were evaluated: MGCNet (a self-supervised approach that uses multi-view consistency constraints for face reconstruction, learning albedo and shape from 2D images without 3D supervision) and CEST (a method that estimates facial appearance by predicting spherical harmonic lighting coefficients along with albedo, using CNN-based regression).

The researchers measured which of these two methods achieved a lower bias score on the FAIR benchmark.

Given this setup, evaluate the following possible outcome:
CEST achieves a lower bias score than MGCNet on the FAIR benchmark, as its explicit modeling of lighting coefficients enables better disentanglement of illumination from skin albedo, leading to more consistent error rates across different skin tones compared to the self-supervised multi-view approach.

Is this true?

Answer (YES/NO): YES